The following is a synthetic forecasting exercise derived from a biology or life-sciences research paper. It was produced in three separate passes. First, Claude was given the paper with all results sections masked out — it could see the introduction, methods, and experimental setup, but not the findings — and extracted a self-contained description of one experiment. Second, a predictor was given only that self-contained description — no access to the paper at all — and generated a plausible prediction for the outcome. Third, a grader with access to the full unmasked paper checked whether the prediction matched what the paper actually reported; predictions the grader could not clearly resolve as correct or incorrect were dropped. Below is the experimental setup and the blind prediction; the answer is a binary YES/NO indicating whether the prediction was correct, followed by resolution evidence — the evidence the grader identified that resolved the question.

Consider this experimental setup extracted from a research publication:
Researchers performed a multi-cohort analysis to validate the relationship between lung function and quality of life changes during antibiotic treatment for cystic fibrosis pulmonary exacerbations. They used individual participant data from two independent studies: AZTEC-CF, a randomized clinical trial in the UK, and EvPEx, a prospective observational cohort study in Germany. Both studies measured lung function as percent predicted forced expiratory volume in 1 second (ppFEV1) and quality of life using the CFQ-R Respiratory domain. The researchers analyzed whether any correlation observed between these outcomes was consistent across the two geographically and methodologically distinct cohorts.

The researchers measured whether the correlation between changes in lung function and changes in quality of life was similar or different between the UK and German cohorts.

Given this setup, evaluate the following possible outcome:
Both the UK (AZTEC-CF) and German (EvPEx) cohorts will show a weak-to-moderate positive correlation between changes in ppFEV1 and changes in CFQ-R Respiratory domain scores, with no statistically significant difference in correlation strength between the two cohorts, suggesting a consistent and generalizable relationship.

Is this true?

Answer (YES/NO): YES